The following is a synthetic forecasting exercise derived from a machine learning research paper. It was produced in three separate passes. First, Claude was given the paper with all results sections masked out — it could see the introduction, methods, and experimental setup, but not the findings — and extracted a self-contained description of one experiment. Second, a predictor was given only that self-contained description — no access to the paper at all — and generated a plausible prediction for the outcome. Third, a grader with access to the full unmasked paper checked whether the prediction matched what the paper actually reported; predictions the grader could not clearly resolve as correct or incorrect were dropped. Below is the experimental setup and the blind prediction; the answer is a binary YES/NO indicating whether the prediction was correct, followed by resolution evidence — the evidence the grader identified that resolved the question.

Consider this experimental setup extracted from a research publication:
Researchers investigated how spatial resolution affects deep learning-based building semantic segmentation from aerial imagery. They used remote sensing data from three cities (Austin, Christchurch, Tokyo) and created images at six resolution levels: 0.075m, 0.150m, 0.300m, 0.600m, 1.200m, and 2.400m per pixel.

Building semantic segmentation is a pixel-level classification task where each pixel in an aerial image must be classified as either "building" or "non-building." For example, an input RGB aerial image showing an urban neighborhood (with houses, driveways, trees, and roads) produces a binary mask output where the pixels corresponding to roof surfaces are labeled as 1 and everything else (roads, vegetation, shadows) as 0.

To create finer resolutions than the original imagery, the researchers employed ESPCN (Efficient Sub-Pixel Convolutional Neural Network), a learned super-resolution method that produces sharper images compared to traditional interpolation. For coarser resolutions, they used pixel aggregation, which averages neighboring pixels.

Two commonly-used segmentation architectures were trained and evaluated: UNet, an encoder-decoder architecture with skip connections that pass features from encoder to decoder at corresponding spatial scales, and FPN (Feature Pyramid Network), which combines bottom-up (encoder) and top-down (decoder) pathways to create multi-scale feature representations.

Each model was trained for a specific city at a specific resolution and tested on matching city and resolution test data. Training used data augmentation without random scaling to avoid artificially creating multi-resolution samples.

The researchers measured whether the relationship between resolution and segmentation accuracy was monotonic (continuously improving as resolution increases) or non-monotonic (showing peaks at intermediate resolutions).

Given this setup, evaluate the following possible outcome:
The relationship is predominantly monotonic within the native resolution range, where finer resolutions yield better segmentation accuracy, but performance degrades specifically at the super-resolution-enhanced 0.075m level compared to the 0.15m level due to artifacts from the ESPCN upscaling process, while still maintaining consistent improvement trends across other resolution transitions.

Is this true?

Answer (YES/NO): NO